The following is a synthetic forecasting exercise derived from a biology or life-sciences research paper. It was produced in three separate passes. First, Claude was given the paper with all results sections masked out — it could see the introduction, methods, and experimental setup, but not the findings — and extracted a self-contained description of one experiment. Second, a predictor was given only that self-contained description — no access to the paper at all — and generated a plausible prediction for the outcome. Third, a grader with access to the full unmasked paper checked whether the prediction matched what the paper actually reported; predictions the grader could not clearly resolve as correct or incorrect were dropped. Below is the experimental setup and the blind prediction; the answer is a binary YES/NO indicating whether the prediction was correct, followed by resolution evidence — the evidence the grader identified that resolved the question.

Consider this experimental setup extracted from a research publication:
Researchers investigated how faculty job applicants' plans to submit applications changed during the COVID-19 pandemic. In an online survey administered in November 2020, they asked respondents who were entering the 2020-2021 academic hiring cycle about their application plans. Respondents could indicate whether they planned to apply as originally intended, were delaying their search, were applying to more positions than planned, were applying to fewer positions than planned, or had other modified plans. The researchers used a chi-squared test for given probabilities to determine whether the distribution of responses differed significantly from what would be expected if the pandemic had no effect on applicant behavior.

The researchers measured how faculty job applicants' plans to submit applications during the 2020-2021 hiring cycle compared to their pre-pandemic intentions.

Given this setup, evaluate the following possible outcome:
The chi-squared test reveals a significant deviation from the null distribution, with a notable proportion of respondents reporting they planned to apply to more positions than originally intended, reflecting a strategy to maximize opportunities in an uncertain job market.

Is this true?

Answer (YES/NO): NO